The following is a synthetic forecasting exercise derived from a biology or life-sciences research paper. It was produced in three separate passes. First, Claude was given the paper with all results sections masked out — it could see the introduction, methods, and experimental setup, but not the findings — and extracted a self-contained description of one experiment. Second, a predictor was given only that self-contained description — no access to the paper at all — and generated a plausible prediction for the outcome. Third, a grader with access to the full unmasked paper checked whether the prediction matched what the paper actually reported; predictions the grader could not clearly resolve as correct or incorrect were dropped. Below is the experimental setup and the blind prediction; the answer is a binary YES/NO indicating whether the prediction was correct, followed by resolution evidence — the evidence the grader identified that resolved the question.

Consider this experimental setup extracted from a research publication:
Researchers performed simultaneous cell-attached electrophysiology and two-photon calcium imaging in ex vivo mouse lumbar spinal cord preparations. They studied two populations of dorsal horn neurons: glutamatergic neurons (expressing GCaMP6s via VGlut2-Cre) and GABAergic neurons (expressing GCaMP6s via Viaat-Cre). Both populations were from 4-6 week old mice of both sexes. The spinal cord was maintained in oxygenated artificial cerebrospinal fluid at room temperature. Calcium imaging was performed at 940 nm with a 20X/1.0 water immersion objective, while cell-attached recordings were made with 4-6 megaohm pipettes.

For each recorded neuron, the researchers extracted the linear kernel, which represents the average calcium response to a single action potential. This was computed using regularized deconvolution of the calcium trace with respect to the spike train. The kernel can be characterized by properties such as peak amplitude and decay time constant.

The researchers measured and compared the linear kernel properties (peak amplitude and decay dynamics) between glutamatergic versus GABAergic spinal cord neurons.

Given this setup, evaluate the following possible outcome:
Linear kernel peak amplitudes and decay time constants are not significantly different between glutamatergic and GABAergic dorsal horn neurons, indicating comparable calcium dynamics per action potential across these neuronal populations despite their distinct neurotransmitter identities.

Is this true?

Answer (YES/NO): YES